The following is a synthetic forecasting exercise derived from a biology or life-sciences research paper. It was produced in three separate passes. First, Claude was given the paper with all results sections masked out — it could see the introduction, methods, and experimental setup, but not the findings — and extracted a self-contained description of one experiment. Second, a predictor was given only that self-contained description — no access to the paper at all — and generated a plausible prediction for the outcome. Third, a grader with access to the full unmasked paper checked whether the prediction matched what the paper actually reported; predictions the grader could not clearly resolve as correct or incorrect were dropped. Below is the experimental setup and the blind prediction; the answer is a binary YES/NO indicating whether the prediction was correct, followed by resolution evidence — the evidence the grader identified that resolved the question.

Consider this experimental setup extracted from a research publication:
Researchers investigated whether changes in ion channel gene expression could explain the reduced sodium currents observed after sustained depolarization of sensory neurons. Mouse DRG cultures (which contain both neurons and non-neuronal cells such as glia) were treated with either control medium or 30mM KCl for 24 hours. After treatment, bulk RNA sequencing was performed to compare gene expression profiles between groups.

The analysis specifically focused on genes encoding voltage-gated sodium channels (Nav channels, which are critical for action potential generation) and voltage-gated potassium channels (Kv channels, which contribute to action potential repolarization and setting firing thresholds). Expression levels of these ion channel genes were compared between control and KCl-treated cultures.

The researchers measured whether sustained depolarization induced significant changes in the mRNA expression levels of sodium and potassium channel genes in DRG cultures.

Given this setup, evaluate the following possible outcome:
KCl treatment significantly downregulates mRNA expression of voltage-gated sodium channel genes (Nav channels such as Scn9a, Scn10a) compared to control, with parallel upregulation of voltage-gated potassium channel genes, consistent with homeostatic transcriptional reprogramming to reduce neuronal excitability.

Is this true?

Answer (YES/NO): NO